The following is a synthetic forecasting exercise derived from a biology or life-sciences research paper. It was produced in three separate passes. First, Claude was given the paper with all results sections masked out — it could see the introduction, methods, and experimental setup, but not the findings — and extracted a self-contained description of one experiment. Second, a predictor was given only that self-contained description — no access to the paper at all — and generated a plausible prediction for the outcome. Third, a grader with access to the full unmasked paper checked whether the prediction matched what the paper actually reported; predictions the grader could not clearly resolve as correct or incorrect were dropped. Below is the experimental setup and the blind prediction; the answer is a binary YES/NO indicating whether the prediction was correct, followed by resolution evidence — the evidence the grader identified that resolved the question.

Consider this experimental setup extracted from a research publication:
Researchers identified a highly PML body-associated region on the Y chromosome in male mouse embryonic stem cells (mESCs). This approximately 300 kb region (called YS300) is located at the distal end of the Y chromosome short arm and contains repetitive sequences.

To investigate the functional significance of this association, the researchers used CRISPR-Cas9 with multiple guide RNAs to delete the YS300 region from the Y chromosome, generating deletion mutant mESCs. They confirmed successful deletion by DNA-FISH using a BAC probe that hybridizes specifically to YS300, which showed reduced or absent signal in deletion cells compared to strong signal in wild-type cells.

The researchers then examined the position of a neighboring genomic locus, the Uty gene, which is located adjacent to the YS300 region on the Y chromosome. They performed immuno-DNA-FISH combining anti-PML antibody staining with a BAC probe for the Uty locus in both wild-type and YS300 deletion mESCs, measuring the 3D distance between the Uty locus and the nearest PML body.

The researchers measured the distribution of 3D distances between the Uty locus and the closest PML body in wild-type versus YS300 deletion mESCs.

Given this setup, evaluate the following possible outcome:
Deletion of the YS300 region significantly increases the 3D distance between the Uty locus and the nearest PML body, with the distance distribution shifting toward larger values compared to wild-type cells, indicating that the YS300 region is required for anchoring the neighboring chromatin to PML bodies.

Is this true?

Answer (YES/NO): YES